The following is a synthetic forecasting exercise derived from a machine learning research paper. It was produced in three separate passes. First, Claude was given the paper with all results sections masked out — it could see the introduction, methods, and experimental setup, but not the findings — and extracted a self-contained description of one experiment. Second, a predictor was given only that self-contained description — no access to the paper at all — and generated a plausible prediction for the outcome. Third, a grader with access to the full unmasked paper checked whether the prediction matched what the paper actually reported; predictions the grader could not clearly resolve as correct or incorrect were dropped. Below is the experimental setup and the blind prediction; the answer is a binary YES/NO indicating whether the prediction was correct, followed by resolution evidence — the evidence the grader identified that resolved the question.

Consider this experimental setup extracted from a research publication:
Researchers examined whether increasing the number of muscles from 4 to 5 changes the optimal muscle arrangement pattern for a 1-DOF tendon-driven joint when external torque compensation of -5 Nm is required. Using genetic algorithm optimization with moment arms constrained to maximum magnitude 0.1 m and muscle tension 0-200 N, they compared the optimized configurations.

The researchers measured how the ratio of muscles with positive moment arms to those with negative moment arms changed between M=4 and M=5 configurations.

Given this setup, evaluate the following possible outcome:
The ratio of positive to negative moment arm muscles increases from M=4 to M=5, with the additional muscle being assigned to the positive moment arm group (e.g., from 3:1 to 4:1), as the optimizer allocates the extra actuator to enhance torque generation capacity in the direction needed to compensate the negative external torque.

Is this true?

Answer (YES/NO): NO